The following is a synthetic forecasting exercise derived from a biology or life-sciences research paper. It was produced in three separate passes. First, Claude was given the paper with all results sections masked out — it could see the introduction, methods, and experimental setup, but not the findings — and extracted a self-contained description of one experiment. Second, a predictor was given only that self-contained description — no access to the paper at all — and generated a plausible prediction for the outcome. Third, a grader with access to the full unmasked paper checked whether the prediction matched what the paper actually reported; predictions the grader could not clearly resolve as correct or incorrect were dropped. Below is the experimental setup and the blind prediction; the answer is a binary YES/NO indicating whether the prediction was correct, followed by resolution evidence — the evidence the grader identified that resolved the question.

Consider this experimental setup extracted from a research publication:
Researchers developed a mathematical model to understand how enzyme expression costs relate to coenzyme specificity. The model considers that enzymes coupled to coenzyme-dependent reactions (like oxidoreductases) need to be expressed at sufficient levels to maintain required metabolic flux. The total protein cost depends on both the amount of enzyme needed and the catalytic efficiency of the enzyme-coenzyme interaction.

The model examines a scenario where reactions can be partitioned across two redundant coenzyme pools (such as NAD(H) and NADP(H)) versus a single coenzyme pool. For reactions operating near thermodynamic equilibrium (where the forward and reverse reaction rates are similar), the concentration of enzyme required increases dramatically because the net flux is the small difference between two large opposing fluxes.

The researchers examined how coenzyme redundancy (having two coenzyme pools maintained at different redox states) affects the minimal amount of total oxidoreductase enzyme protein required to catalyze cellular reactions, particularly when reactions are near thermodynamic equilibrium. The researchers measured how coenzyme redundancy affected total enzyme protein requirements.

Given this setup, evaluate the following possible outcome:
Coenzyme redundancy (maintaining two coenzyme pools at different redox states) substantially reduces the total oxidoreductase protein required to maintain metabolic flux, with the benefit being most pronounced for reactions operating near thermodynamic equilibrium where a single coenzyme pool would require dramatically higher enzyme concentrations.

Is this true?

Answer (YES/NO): YES